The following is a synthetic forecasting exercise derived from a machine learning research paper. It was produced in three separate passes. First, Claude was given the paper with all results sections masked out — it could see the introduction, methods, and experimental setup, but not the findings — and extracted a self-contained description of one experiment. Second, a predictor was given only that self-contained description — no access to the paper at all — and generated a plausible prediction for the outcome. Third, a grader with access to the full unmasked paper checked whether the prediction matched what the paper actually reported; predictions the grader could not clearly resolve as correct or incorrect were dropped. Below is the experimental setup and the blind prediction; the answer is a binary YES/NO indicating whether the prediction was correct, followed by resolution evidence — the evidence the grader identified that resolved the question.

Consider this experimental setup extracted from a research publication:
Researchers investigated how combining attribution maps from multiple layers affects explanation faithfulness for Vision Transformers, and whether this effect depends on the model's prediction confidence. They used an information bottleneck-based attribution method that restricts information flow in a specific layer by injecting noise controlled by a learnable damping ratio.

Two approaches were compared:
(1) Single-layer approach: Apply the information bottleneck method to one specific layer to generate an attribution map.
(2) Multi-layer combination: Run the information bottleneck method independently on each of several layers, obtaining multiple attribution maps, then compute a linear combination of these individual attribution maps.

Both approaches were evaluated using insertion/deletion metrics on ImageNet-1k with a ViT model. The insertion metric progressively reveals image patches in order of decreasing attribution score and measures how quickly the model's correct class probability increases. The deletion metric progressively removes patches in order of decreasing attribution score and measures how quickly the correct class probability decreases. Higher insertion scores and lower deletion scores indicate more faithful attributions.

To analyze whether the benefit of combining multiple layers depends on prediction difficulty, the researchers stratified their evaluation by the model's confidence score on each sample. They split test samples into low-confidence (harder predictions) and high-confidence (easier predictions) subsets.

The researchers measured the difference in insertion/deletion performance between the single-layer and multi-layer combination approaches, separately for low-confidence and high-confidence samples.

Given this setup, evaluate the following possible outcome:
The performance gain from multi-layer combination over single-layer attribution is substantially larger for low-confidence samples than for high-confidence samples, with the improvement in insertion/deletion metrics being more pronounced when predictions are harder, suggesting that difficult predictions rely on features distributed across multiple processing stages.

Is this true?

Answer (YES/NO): NO